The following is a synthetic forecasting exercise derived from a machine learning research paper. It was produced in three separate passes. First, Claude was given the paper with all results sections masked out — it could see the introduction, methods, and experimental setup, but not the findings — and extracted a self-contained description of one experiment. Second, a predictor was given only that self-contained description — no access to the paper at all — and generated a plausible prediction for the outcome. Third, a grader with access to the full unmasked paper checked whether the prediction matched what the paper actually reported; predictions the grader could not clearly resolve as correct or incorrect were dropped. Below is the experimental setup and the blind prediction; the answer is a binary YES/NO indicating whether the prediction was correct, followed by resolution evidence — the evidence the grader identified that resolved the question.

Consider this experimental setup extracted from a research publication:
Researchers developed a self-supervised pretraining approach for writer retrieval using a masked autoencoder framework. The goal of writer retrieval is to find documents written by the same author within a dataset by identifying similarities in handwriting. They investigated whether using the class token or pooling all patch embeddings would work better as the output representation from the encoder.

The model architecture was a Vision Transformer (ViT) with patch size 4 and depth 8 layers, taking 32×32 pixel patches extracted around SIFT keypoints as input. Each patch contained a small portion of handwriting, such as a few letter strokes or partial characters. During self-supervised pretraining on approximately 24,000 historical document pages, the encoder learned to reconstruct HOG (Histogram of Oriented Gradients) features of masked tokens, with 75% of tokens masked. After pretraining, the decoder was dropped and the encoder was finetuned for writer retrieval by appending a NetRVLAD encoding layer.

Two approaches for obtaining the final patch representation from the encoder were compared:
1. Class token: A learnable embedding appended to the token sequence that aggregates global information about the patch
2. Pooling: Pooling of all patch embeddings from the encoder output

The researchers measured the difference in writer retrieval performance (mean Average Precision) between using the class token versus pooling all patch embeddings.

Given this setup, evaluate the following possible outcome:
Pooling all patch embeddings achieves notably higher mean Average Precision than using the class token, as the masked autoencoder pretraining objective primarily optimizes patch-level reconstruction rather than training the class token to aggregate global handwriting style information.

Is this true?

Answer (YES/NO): NO